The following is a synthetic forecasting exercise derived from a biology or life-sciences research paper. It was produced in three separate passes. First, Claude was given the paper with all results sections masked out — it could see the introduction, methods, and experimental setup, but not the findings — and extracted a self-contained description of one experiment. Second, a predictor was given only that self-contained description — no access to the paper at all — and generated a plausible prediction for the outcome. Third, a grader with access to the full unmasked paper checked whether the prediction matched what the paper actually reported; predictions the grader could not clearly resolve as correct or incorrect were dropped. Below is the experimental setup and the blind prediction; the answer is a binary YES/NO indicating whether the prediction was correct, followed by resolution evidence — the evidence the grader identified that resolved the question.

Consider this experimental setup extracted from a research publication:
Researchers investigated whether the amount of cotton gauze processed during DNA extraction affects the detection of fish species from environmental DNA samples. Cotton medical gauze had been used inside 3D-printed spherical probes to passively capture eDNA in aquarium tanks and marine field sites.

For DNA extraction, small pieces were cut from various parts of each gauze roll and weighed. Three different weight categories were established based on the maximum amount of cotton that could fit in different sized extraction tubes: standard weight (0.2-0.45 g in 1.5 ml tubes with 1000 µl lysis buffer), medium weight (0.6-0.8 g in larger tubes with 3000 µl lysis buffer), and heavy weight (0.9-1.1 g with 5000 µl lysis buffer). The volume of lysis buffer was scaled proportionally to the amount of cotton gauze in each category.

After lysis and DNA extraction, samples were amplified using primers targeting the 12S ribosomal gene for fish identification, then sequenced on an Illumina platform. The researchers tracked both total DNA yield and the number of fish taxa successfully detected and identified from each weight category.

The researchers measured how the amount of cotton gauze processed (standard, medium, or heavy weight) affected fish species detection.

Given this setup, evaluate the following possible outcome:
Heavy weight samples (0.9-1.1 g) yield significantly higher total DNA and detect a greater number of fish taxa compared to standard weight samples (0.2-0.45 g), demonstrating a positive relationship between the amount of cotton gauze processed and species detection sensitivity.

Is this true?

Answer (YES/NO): NO